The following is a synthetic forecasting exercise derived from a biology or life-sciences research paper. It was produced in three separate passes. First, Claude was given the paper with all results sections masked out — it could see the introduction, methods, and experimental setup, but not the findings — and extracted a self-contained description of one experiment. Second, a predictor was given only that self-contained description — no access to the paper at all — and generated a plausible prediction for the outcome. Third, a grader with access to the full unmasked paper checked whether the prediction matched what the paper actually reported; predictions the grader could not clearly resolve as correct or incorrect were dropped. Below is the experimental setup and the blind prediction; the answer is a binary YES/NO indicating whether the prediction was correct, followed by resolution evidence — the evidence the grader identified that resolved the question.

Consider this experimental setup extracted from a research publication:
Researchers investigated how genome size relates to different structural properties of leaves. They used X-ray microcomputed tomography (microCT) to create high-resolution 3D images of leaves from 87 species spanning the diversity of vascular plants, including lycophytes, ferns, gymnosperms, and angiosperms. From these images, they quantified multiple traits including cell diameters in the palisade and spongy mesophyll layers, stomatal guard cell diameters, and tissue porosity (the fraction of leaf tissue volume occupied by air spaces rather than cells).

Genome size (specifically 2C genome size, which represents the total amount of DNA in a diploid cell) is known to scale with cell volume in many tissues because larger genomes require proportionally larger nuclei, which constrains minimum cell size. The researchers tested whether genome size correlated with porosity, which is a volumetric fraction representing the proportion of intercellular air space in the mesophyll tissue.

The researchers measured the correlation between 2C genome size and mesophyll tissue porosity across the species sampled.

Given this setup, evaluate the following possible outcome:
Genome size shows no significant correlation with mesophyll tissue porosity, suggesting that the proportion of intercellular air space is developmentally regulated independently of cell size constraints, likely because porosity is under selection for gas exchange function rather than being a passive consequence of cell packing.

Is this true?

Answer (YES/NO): YES